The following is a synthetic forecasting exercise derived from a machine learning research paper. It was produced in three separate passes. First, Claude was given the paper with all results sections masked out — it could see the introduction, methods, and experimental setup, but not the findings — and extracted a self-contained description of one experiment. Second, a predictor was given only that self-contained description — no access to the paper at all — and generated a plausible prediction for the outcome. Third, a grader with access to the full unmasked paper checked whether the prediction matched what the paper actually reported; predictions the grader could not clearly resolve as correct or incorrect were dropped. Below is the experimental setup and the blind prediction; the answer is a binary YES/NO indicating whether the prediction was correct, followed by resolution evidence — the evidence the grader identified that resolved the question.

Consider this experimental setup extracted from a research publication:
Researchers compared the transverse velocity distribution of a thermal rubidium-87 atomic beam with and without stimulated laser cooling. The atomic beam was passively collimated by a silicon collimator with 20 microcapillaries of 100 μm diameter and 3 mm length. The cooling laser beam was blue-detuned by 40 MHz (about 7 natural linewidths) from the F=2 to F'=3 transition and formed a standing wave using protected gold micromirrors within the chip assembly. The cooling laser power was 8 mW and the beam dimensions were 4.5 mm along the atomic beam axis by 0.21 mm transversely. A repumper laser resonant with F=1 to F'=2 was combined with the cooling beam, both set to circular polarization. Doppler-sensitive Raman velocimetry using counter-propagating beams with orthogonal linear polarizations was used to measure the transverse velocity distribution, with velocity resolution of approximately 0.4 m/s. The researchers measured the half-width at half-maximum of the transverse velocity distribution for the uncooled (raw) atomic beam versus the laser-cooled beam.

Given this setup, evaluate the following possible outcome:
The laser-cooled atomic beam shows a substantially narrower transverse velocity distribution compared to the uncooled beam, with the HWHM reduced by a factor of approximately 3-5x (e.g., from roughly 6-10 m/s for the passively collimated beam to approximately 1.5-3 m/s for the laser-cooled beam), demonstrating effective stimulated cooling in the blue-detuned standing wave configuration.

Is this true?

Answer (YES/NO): NO